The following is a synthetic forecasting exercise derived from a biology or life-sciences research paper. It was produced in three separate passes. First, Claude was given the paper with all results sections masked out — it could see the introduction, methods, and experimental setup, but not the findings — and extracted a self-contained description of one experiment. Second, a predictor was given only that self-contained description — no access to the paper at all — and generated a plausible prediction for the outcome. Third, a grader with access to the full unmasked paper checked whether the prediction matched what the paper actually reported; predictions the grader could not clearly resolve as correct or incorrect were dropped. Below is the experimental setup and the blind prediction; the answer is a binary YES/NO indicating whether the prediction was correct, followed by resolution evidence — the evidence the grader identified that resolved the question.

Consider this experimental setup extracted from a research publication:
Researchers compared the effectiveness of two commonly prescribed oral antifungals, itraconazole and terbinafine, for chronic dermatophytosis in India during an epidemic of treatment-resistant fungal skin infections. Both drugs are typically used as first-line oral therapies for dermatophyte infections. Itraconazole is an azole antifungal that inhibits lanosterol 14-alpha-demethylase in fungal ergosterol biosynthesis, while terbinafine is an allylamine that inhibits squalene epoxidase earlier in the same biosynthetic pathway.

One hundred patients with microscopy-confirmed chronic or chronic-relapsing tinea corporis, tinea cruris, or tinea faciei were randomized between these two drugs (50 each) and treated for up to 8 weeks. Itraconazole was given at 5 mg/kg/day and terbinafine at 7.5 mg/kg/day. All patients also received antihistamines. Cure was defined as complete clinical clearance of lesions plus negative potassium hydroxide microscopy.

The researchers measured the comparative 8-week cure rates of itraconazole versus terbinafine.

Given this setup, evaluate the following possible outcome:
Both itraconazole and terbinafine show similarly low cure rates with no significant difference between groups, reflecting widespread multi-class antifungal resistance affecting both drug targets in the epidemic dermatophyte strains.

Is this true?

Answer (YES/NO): NO